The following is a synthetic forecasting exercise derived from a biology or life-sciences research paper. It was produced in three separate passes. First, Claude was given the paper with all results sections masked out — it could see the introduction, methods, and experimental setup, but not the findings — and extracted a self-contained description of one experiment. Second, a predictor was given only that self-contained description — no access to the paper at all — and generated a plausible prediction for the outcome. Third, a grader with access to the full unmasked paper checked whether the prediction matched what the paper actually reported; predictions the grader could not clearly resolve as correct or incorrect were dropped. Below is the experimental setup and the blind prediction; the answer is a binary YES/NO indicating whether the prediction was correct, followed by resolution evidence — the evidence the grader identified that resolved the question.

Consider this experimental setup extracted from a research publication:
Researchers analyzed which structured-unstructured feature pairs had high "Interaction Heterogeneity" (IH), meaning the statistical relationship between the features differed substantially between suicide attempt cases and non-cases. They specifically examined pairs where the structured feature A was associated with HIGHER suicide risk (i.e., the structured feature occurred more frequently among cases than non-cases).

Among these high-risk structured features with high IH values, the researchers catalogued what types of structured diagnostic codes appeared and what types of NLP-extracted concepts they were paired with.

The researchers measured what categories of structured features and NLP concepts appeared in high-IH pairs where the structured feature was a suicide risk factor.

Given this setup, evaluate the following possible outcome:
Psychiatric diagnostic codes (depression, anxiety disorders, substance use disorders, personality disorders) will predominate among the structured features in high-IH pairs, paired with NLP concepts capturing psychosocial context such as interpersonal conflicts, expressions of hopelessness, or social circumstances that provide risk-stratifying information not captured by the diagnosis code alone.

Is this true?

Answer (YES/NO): NO